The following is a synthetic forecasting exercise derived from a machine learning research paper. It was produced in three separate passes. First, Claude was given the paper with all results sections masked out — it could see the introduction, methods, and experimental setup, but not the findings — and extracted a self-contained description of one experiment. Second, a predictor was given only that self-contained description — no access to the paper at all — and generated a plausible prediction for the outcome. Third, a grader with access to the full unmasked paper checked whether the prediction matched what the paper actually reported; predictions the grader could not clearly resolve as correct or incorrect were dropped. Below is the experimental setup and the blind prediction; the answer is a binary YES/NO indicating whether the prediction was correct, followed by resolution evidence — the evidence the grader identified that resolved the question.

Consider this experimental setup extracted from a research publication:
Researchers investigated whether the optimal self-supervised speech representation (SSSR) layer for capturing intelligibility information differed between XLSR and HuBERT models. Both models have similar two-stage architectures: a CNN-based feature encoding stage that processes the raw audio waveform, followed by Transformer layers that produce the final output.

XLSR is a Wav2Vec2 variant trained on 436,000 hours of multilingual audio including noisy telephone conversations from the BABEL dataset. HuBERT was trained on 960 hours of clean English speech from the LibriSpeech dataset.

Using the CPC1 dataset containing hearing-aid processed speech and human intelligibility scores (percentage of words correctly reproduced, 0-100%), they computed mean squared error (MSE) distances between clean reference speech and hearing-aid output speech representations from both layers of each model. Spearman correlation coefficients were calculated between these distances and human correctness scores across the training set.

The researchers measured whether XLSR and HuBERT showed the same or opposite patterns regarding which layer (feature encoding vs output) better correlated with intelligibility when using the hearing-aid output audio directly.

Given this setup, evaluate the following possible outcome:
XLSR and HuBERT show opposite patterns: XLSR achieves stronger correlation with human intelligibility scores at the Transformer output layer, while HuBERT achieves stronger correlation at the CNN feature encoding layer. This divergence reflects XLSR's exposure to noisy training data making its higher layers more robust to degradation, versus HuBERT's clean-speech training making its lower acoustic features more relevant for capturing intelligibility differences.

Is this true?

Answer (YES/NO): YES